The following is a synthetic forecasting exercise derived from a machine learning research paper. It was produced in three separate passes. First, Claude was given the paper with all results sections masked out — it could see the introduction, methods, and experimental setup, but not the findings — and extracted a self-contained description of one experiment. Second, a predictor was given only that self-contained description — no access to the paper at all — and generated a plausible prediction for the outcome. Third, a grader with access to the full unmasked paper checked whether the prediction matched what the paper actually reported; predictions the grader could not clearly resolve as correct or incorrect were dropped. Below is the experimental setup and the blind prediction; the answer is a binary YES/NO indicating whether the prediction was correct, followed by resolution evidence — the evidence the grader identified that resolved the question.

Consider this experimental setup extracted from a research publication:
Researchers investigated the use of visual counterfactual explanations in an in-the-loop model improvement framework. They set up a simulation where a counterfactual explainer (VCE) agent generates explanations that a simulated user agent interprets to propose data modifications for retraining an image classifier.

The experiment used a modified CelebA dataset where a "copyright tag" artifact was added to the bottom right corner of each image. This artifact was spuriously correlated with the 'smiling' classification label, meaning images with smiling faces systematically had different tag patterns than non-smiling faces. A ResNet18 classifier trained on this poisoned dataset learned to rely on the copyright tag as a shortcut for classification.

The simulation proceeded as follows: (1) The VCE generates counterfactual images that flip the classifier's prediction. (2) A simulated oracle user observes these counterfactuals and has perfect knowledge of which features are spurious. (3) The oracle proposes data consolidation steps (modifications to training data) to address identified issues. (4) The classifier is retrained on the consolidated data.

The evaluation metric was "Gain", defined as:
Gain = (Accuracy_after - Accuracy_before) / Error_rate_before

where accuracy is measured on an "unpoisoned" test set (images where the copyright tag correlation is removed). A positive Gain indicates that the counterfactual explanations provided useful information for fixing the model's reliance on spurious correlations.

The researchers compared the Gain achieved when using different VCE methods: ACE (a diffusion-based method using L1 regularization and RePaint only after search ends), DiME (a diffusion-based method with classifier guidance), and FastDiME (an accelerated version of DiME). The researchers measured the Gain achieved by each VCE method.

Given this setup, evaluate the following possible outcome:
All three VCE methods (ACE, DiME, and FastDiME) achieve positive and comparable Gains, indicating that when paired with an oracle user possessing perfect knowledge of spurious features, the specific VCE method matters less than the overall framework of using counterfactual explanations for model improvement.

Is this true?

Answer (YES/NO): NO